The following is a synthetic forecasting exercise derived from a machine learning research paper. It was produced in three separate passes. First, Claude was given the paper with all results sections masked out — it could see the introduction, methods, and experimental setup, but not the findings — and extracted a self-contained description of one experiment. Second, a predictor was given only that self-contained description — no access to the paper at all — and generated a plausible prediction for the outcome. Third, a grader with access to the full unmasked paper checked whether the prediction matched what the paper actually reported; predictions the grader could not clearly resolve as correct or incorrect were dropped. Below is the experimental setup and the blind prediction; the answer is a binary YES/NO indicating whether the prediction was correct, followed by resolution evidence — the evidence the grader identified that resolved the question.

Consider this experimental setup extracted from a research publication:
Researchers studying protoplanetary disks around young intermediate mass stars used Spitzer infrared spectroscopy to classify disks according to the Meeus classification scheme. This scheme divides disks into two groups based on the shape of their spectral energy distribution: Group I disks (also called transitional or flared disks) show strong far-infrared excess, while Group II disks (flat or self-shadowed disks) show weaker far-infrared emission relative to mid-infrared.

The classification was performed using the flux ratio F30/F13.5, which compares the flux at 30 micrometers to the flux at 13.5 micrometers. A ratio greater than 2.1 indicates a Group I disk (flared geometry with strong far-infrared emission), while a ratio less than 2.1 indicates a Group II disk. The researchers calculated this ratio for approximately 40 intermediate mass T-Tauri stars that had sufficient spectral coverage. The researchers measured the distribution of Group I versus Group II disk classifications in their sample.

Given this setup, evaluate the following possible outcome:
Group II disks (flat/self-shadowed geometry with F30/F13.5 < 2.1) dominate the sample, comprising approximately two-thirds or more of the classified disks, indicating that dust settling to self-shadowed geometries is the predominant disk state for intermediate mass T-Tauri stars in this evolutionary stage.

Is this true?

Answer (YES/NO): NO